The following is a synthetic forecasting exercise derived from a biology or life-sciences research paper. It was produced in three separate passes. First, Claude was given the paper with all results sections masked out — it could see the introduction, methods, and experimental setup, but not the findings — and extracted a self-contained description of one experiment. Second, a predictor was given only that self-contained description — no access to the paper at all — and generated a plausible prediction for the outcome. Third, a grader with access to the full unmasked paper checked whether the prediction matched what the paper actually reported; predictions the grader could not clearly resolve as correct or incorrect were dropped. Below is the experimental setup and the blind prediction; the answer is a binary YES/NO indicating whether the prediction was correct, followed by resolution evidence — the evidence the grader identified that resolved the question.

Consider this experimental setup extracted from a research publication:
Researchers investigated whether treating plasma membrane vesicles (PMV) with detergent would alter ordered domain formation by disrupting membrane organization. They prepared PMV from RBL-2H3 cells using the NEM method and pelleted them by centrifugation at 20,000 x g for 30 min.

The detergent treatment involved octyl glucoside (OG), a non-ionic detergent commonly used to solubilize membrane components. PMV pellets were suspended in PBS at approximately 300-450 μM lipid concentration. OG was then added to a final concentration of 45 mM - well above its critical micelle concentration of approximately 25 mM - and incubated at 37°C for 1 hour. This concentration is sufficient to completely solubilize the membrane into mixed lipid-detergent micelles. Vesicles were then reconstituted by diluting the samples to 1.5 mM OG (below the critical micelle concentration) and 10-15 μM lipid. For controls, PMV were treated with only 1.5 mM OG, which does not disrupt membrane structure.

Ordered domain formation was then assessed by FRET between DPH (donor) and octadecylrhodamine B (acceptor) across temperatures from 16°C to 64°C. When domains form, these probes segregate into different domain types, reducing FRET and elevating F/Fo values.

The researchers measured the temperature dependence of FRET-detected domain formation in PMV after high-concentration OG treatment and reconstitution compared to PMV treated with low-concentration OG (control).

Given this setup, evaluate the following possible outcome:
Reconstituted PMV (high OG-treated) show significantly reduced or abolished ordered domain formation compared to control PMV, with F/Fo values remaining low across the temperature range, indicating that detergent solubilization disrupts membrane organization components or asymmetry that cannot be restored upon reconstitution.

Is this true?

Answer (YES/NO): NO